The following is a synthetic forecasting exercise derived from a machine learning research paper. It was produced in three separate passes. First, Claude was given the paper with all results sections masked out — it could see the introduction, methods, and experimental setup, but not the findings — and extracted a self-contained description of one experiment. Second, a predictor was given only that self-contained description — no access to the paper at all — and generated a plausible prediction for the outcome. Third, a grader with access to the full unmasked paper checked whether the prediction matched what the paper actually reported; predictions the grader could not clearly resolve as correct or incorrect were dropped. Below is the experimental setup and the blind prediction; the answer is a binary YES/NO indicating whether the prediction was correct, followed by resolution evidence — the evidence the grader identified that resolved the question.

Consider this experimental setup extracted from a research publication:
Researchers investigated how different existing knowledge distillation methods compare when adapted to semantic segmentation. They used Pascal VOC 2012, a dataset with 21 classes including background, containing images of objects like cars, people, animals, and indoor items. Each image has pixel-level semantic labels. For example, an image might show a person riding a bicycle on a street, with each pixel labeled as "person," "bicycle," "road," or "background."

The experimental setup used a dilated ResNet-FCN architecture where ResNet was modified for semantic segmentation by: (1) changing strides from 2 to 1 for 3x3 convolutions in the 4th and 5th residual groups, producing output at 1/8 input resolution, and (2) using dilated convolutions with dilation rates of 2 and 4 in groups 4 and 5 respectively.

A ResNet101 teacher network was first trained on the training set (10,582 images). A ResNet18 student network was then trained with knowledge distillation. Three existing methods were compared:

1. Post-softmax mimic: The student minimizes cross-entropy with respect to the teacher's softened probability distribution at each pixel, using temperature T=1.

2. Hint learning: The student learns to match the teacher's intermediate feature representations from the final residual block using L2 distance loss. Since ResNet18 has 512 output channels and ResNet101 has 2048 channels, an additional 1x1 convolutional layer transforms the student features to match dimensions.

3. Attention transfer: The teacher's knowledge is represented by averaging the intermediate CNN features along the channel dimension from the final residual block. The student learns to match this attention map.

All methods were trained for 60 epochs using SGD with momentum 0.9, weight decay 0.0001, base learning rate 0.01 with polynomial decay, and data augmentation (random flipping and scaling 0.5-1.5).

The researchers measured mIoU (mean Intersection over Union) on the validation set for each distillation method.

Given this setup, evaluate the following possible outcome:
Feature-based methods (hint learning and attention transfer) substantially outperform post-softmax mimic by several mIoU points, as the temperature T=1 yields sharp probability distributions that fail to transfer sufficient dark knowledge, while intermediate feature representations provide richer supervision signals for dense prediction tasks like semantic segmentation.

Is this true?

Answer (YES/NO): NO